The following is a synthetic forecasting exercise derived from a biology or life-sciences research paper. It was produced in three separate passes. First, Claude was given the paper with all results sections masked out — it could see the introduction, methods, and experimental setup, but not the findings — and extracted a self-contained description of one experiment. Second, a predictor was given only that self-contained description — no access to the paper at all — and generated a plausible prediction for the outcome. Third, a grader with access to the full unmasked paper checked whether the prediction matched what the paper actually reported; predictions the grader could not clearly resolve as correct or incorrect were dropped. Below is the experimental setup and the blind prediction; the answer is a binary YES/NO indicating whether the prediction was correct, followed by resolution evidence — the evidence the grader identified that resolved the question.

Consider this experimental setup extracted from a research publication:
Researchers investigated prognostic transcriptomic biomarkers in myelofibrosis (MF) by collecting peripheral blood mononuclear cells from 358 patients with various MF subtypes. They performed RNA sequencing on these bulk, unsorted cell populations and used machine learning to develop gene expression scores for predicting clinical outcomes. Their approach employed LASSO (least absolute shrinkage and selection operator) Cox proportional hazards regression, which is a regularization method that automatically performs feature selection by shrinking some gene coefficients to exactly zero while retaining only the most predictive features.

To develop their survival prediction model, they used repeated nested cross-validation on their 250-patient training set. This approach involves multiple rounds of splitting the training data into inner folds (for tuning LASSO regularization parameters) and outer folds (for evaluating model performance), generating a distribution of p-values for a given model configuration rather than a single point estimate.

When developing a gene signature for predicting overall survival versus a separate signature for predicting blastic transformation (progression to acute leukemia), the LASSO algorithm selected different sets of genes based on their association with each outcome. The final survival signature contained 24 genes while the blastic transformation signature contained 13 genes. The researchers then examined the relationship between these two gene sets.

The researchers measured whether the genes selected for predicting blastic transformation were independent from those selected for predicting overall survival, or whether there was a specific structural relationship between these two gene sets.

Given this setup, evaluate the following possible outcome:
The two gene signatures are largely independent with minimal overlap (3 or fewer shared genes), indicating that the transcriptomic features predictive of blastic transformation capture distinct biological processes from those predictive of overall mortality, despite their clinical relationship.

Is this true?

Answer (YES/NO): NO